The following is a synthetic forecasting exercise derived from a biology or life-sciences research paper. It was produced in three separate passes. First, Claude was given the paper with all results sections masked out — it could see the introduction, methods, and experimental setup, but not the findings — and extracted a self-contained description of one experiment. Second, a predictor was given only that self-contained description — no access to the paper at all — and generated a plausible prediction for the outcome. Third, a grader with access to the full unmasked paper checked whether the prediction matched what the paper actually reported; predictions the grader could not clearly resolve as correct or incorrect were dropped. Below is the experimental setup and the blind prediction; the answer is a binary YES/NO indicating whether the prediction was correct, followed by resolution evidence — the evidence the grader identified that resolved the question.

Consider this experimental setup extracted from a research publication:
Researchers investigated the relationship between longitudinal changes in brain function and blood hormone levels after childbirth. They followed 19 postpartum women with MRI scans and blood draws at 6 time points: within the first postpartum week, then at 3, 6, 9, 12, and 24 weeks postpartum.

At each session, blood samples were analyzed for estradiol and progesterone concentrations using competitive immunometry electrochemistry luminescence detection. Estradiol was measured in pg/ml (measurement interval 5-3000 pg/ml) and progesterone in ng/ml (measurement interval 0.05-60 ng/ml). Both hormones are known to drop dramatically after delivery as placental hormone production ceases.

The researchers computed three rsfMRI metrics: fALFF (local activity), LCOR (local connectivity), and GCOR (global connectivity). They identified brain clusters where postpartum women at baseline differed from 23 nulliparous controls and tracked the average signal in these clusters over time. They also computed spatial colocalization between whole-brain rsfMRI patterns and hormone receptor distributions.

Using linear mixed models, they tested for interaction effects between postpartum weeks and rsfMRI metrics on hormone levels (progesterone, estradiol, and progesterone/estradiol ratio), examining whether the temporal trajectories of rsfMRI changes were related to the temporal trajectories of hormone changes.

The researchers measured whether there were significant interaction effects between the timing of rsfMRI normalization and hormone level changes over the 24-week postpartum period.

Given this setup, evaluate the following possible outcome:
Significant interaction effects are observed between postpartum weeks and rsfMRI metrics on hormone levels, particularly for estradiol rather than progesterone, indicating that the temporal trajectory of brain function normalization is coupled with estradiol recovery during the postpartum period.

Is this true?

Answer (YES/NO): NO